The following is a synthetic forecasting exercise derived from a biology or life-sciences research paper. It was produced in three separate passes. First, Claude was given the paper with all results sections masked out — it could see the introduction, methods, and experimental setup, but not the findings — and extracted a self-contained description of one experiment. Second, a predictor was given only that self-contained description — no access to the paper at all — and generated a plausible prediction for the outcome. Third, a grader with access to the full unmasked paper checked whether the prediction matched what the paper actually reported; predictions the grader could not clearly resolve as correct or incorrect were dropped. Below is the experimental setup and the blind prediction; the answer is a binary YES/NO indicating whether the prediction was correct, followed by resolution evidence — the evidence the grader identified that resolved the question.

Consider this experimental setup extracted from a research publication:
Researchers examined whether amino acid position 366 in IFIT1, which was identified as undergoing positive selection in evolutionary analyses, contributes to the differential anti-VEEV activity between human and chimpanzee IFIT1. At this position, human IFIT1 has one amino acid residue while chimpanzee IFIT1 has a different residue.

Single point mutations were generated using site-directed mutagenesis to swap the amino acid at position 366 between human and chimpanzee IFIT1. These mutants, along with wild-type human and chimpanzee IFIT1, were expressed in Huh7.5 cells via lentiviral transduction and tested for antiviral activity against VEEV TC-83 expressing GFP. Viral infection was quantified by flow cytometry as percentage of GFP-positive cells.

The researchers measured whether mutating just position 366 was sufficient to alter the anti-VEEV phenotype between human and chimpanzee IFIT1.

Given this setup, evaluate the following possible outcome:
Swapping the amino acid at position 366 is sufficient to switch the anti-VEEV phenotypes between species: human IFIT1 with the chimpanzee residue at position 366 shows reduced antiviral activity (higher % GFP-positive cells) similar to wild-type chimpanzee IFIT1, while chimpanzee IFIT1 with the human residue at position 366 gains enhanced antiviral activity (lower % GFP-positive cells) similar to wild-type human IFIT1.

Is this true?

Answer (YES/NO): NO